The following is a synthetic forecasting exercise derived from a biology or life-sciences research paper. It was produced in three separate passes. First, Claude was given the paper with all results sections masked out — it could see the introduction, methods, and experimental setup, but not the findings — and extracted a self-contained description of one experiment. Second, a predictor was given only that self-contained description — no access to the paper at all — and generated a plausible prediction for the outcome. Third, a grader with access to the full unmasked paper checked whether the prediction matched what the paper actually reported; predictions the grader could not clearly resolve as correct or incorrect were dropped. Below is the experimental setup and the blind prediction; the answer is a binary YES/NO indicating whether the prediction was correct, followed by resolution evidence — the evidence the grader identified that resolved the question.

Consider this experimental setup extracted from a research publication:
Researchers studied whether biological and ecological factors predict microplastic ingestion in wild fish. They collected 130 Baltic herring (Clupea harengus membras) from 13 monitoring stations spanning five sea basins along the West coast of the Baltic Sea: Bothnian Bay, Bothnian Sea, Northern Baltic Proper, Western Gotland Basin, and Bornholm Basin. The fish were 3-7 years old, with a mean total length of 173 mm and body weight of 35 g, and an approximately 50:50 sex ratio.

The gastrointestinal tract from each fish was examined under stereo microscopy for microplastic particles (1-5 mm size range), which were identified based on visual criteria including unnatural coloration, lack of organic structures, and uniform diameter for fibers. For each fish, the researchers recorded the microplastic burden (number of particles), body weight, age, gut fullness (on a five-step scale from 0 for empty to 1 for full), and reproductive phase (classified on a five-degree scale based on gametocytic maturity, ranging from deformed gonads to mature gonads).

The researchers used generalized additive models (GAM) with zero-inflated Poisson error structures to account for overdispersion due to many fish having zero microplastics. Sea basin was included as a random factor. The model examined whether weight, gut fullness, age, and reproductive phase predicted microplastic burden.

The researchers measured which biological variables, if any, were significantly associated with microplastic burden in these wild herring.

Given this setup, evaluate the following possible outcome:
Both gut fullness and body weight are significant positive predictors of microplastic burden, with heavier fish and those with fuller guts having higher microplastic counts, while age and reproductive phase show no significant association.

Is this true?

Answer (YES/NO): NO